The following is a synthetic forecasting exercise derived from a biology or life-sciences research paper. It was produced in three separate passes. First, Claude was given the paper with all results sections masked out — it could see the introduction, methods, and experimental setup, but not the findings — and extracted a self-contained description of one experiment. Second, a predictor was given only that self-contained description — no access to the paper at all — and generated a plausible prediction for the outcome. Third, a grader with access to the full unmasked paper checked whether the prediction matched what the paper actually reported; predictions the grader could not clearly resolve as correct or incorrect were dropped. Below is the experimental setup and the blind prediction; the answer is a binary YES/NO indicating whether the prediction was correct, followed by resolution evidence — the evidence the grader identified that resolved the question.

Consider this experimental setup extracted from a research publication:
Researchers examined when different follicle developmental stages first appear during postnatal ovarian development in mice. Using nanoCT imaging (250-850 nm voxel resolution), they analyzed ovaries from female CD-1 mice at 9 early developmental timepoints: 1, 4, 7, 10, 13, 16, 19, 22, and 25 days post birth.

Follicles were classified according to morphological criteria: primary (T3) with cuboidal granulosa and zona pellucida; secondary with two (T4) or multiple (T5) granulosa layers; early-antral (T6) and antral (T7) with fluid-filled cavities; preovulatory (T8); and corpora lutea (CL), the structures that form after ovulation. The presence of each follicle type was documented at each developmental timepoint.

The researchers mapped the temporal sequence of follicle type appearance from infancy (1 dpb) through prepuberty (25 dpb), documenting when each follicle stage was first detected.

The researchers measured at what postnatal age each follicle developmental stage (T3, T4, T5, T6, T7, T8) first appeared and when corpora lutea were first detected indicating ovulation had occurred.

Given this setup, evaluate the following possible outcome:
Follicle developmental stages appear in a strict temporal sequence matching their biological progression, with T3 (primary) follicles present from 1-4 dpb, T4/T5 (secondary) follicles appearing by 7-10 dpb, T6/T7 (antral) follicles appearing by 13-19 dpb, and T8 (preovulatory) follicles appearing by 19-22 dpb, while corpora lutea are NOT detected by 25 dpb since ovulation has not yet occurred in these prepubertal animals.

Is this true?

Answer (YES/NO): NO